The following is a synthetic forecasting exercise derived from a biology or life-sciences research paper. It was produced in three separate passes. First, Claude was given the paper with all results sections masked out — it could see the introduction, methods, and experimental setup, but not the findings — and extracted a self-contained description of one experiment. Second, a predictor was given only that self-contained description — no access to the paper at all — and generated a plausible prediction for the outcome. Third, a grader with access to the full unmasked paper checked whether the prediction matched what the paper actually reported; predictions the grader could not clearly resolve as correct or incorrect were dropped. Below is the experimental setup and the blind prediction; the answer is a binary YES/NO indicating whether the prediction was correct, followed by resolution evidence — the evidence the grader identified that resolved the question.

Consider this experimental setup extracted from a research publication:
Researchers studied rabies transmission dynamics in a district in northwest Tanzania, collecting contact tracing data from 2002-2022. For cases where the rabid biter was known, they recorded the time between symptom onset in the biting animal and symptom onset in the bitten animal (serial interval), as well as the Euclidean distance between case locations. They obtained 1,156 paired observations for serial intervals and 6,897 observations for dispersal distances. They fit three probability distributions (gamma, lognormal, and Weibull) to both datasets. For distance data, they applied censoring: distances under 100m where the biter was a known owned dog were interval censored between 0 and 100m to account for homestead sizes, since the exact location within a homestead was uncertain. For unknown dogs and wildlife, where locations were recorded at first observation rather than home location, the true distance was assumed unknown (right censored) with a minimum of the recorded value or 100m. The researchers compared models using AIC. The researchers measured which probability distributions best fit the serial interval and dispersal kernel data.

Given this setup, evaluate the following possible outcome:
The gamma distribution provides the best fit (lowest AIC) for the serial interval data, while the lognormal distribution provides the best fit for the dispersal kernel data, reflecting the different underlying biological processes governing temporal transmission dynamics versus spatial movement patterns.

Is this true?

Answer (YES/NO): NO